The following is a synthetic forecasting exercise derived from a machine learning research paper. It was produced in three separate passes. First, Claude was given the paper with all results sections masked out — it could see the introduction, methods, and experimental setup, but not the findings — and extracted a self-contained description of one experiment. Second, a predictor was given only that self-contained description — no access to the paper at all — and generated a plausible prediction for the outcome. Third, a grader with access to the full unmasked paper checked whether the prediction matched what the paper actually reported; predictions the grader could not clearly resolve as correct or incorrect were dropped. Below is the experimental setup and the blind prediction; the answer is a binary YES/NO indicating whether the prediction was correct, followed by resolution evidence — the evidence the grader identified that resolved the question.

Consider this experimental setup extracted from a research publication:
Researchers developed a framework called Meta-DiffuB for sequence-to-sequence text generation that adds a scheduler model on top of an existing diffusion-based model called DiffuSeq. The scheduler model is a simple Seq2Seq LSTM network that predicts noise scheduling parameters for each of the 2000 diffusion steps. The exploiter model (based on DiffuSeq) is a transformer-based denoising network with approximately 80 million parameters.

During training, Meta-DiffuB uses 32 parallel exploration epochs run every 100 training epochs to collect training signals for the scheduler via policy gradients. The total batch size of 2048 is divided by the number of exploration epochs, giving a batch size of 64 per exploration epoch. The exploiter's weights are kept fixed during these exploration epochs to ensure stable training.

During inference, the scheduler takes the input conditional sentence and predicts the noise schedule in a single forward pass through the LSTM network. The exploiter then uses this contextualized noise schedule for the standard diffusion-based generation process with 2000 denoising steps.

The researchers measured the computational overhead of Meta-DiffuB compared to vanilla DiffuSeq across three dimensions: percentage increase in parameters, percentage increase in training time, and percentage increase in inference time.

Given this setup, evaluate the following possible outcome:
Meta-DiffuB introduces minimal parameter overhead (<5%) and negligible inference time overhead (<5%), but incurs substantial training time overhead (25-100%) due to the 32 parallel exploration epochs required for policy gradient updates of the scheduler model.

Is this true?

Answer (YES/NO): NO